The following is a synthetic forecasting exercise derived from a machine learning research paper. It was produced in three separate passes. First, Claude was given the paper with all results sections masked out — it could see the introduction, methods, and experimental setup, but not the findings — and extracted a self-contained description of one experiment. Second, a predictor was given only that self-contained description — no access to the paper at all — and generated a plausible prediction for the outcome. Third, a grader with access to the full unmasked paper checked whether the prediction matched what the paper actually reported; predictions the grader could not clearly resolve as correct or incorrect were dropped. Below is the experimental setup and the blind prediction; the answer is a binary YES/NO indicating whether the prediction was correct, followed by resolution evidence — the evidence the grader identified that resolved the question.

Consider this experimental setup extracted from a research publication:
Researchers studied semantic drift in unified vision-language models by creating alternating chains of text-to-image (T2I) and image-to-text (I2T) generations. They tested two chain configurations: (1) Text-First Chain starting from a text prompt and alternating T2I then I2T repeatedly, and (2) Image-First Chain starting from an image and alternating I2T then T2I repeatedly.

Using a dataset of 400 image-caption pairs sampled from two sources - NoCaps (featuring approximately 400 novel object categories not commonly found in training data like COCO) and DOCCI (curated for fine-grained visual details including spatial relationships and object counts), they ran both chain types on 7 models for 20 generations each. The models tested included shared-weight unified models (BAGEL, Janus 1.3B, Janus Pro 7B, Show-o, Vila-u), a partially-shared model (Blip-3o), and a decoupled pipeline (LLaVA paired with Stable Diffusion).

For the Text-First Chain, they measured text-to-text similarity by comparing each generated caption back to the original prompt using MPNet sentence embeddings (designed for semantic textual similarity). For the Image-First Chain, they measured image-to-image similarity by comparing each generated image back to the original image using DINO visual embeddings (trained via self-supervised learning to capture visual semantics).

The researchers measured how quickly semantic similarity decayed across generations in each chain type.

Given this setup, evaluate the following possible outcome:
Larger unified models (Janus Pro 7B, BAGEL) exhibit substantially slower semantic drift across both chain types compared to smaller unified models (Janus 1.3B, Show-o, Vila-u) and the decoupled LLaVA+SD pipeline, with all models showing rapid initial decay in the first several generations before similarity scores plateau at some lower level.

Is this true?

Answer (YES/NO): NO